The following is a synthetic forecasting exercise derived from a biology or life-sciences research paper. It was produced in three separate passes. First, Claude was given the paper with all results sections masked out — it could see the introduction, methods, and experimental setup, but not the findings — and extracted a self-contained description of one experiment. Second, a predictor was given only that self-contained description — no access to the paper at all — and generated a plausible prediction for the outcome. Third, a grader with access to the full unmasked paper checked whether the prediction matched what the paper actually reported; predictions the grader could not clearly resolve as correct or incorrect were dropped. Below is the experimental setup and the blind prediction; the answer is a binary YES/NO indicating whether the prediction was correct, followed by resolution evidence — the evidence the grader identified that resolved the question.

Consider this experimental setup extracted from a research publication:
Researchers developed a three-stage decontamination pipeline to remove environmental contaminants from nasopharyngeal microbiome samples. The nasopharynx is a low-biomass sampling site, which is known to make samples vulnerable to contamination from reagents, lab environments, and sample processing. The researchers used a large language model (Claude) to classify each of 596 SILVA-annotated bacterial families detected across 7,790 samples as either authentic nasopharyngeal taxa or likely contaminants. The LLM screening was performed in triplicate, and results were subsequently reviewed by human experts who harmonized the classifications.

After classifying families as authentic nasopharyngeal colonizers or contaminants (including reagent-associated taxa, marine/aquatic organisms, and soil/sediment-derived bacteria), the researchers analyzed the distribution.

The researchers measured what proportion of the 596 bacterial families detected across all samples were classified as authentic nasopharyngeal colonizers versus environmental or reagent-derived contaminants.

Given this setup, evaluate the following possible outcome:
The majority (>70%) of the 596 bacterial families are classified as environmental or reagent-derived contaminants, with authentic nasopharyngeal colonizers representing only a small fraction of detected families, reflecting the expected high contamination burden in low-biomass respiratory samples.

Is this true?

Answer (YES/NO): YES